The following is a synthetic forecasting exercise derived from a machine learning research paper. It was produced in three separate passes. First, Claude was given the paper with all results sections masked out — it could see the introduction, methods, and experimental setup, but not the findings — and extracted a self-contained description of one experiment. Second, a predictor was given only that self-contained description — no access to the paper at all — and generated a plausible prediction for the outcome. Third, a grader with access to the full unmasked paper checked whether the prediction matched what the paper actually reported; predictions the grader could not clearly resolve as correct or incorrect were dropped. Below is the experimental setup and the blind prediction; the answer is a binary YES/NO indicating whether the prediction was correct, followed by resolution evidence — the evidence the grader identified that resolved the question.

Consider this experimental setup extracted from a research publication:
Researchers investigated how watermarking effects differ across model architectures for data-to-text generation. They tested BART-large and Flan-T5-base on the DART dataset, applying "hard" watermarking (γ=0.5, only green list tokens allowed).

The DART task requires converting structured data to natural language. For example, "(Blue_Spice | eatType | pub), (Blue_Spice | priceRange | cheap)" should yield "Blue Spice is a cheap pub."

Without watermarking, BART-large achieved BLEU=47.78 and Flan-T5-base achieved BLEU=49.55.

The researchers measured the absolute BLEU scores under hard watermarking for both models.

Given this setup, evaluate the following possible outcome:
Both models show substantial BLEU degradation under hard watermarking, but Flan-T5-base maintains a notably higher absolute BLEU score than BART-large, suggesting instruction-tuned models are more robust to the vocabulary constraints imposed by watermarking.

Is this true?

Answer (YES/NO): NO